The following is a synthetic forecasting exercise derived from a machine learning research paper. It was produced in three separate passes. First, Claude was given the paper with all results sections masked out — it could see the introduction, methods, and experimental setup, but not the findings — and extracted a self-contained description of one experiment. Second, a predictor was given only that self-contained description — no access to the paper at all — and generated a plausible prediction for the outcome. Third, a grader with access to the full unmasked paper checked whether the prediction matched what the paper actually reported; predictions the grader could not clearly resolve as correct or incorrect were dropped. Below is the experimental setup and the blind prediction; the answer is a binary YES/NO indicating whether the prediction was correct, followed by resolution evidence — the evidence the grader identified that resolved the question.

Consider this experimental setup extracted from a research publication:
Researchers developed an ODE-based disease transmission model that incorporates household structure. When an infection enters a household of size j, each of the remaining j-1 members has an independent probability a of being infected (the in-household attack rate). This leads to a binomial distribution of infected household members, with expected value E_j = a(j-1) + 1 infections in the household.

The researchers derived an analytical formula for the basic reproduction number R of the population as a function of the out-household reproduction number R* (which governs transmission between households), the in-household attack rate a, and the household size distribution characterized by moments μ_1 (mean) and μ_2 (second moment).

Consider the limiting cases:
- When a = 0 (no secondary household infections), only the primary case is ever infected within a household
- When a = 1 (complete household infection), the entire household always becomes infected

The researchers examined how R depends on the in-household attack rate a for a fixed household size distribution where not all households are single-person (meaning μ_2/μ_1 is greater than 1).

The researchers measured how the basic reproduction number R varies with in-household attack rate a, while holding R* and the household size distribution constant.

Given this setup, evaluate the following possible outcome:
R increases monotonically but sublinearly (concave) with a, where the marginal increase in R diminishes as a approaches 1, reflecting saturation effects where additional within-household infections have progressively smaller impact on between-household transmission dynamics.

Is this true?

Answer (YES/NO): NO